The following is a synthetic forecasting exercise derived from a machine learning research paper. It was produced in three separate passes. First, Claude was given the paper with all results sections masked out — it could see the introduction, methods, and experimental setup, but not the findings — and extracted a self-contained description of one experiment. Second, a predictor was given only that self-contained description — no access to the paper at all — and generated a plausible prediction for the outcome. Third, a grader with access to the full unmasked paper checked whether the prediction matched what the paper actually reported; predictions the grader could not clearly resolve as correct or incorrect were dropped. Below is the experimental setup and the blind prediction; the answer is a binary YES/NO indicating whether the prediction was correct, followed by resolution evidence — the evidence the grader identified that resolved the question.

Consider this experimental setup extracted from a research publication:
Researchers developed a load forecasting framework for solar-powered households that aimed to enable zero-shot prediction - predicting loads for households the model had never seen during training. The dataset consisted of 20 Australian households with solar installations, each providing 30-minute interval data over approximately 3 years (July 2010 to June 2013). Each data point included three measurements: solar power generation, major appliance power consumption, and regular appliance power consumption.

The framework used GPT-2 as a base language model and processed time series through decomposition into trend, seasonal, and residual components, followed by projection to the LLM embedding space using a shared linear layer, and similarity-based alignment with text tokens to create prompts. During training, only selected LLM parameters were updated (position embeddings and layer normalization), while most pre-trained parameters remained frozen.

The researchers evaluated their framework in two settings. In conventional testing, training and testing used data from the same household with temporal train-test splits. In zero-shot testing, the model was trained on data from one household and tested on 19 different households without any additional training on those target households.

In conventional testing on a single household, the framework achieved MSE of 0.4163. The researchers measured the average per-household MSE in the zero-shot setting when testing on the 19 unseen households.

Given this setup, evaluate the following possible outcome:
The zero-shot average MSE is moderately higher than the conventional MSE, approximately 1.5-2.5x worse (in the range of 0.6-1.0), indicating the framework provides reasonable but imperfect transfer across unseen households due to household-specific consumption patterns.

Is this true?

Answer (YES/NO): NO